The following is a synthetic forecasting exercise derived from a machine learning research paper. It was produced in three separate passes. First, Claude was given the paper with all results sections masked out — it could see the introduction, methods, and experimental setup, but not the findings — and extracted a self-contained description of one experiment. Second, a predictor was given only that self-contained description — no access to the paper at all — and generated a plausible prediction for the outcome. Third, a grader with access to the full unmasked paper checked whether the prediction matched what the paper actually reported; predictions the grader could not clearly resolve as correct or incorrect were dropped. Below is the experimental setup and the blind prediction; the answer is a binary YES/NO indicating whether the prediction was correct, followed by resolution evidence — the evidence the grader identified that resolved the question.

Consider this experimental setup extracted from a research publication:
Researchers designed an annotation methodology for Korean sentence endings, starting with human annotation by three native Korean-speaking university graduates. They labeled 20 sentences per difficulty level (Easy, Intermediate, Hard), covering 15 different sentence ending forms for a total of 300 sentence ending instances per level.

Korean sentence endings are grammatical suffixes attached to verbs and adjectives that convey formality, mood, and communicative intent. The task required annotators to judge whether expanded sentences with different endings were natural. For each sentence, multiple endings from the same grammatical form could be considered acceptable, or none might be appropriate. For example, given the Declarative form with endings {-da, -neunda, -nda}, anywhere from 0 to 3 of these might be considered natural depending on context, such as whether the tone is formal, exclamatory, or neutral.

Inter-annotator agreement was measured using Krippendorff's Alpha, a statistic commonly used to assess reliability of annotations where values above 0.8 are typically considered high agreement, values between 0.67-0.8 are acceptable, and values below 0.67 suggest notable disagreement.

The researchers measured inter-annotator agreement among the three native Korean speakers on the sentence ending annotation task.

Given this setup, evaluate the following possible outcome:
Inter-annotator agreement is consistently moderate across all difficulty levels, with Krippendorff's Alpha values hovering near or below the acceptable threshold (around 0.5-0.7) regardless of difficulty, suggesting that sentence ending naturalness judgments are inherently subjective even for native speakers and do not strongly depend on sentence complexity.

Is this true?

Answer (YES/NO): NO